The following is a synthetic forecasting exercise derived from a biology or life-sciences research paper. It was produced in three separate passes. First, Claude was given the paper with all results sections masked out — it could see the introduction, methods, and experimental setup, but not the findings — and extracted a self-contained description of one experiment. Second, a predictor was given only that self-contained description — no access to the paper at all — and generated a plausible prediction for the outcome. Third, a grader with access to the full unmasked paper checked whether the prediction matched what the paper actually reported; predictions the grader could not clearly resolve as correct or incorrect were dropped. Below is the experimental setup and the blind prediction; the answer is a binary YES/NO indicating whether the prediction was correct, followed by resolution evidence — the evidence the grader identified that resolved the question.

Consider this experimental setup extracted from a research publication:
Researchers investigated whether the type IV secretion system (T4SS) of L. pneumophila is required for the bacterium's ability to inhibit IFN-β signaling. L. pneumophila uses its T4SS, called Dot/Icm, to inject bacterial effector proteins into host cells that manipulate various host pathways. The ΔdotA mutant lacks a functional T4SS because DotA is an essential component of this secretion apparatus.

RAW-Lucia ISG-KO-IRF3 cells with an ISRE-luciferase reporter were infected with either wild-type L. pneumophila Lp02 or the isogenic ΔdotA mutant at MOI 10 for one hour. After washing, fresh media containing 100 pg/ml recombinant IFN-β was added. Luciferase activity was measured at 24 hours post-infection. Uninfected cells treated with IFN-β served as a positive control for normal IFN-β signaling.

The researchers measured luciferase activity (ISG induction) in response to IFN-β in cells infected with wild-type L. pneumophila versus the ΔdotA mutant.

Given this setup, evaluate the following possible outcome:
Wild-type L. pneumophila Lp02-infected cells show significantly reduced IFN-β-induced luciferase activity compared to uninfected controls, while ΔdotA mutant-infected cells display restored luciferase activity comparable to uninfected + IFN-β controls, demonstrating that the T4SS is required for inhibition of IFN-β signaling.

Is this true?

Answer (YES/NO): YES